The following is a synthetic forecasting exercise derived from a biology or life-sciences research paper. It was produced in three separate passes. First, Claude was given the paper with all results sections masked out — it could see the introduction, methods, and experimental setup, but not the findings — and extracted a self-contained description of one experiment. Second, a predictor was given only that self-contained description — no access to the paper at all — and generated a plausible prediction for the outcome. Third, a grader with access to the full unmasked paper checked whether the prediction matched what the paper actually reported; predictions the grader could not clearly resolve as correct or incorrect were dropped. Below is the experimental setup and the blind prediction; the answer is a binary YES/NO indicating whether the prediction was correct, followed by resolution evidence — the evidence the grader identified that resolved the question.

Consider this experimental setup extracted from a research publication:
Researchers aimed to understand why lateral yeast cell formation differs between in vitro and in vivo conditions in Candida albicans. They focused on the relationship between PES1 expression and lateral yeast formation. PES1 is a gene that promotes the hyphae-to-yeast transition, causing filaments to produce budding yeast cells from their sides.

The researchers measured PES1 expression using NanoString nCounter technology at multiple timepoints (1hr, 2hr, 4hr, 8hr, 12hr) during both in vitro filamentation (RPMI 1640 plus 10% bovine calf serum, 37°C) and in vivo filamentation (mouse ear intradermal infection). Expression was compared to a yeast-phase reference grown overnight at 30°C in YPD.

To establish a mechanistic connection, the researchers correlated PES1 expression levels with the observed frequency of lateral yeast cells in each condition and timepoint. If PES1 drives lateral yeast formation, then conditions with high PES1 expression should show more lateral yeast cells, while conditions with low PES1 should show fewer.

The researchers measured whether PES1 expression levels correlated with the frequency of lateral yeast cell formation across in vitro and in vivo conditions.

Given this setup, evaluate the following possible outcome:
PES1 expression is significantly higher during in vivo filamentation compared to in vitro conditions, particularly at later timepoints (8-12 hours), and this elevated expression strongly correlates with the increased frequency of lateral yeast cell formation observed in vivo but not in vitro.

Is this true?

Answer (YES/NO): NO